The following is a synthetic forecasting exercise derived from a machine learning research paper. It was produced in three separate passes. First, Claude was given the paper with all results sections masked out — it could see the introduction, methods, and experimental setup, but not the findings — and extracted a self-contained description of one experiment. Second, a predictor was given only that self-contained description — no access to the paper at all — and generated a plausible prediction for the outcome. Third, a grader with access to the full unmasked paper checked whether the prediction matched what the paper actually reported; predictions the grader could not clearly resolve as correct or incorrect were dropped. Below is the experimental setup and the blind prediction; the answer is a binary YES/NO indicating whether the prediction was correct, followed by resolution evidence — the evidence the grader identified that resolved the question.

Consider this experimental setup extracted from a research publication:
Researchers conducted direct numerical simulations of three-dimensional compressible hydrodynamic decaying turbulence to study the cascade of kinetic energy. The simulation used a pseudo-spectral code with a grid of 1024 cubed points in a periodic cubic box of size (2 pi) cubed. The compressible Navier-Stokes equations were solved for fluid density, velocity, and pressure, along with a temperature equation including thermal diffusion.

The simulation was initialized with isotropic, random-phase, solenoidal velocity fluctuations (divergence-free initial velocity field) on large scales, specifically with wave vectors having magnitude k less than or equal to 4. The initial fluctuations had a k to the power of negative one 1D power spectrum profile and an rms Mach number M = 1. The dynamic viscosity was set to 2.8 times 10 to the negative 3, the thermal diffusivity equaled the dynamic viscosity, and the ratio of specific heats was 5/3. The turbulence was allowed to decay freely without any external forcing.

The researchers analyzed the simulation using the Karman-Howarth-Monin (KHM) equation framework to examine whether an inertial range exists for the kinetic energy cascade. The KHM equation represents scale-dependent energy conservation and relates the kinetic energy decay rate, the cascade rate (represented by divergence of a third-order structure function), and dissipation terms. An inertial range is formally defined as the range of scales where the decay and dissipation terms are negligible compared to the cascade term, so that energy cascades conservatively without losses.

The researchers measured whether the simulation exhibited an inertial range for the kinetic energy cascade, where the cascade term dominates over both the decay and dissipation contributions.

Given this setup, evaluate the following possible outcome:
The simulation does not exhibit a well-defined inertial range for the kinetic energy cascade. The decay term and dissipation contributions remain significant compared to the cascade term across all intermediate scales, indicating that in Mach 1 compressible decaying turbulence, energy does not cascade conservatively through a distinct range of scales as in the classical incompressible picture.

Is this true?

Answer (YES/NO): YES